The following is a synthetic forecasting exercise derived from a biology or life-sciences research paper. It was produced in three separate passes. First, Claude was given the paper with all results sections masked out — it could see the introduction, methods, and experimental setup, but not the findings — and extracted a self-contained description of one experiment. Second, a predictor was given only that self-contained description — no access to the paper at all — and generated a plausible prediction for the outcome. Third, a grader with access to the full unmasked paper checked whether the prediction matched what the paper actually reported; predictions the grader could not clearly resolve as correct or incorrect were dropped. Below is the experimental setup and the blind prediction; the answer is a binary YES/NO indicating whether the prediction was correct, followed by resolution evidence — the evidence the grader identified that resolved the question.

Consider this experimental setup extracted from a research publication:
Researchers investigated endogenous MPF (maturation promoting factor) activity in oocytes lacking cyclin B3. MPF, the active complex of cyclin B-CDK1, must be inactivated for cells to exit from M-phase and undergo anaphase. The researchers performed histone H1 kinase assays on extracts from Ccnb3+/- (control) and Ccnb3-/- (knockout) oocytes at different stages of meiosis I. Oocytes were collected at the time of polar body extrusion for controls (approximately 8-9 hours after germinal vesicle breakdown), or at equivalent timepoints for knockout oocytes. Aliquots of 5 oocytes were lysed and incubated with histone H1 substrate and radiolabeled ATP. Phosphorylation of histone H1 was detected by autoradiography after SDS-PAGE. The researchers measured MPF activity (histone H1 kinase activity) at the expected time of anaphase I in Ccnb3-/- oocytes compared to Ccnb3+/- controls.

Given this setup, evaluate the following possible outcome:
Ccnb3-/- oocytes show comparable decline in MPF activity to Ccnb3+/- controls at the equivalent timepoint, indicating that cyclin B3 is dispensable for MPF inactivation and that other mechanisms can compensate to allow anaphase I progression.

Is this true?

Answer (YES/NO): NO